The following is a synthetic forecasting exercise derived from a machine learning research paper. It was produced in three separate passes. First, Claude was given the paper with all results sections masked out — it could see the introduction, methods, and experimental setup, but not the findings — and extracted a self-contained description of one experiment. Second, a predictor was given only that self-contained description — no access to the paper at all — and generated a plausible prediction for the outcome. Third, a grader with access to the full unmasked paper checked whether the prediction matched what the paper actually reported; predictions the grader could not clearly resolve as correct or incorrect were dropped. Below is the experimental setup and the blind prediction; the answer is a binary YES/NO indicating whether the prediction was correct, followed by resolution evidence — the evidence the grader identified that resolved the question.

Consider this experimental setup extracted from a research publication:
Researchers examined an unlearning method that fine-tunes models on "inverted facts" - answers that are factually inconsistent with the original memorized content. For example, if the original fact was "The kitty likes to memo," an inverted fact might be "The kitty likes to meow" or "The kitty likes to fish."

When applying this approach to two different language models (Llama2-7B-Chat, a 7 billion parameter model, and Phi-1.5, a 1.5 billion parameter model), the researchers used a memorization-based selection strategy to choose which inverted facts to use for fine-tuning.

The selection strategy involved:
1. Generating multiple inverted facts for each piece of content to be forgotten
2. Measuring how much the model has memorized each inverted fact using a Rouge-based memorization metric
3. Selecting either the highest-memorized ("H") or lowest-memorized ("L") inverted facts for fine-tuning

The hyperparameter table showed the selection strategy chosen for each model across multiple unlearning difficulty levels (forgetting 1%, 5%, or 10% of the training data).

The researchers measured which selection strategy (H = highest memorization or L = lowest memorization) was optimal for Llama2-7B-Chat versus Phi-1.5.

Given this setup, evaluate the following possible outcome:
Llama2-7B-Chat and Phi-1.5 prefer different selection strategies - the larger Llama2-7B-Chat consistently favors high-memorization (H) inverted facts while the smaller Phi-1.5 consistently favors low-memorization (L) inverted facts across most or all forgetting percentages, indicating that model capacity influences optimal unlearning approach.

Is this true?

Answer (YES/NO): YES